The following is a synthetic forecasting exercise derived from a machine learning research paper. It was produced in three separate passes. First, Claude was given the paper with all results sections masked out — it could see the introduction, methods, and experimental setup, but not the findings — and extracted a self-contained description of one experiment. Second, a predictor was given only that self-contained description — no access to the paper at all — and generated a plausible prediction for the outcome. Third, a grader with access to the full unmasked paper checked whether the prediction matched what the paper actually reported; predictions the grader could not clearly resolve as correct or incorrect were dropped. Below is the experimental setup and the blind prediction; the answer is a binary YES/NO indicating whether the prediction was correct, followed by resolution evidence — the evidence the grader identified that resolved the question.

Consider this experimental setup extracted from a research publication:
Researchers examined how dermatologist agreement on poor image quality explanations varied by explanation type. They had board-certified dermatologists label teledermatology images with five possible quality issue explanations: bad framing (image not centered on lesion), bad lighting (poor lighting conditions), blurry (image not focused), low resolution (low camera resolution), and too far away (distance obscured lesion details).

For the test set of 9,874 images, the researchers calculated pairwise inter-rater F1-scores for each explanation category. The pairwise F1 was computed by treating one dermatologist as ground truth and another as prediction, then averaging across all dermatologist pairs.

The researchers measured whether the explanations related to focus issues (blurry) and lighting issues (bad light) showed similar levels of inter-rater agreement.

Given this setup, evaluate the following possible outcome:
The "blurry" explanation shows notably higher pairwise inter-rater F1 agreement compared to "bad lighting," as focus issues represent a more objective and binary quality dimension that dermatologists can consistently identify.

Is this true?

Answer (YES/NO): YES